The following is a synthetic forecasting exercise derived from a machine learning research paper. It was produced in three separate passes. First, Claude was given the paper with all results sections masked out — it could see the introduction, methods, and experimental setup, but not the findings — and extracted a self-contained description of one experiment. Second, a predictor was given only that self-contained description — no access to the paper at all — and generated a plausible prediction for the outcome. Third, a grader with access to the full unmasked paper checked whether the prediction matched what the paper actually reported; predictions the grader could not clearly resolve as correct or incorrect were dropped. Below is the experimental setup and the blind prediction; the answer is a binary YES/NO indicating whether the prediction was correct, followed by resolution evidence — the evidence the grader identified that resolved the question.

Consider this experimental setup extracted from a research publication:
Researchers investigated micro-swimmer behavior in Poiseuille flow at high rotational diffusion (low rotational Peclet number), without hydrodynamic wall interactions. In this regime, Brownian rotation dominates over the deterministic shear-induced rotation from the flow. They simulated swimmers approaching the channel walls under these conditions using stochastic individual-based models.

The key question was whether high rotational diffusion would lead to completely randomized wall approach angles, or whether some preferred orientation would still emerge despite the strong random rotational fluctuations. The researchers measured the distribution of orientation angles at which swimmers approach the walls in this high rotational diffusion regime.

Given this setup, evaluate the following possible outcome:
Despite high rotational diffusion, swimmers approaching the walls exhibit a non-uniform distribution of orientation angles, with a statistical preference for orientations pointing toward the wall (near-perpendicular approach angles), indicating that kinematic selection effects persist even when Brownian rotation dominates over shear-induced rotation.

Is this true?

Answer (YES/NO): YES